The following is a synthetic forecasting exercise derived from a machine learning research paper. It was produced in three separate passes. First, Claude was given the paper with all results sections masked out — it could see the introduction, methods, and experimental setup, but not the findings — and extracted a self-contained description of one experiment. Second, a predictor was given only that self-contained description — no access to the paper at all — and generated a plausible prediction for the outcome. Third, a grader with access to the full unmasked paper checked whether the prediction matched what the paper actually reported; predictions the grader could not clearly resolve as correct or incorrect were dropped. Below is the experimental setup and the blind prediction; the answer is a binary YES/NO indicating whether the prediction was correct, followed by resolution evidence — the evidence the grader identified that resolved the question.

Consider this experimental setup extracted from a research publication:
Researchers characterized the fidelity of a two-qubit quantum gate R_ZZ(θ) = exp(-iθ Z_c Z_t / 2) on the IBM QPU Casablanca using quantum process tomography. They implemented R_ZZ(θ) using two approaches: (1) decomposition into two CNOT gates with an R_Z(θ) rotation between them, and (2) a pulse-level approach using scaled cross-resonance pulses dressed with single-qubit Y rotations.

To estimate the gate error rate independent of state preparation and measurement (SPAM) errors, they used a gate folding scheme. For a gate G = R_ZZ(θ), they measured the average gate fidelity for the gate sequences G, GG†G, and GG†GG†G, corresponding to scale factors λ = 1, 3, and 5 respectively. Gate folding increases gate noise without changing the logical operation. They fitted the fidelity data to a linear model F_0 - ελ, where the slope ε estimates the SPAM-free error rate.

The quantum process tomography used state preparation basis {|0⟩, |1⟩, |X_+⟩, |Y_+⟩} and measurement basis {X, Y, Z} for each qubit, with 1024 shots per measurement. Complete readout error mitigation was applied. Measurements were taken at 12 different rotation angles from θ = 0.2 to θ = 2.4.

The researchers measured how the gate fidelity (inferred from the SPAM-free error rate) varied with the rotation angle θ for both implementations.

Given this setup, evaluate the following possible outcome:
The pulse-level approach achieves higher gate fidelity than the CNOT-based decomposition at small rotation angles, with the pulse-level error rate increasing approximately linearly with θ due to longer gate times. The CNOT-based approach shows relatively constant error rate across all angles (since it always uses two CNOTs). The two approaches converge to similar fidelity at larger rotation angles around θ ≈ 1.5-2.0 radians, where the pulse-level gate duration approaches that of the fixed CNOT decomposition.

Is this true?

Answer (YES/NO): NO